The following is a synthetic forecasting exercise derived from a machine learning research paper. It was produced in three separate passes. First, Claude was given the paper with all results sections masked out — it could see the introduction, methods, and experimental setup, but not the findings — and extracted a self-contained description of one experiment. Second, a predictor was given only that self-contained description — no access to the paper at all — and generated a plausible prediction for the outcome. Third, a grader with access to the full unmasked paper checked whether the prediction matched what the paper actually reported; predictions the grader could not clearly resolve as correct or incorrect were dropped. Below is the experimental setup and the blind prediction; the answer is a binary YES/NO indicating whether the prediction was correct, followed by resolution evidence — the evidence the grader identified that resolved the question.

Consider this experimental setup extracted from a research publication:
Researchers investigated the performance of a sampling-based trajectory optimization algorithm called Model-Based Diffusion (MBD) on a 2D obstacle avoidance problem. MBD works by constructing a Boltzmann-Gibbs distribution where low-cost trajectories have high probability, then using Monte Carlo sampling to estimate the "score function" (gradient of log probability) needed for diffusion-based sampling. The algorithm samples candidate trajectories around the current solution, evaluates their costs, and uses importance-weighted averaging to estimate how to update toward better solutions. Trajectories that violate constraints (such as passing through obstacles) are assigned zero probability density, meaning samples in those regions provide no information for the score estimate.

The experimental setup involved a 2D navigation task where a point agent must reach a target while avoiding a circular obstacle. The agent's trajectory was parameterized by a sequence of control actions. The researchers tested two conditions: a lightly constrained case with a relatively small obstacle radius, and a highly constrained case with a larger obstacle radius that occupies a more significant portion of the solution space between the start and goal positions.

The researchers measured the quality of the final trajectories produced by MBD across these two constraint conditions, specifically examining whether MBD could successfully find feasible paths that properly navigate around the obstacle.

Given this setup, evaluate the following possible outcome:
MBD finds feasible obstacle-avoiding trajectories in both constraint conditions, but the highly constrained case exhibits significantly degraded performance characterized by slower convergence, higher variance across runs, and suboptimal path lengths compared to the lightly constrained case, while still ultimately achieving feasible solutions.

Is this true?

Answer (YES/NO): NO